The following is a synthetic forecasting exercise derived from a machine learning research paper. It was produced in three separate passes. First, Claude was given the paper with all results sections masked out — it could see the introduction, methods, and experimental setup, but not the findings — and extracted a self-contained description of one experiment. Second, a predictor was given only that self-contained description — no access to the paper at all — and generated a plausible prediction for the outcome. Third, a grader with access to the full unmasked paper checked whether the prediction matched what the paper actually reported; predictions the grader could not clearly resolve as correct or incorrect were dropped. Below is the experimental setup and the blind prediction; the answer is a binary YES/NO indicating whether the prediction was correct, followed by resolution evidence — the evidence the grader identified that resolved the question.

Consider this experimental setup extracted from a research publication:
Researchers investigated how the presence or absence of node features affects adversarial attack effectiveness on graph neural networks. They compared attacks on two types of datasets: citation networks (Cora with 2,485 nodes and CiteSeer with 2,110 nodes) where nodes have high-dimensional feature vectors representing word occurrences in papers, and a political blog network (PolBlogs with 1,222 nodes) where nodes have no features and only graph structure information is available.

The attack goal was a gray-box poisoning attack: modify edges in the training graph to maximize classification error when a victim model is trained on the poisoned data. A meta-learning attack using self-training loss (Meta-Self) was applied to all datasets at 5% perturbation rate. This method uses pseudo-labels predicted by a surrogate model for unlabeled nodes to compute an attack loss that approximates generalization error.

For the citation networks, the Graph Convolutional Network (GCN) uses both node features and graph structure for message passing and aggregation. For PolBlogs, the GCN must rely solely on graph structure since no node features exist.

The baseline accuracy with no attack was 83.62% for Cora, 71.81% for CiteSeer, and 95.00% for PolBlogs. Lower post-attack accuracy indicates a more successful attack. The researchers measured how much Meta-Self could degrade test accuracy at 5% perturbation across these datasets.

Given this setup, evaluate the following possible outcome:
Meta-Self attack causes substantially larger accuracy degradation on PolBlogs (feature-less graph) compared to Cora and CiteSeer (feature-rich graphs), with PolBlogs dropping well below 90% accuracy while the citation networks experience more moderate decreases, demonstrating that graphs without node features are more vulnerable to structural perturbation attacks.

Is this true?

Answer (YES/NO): YES